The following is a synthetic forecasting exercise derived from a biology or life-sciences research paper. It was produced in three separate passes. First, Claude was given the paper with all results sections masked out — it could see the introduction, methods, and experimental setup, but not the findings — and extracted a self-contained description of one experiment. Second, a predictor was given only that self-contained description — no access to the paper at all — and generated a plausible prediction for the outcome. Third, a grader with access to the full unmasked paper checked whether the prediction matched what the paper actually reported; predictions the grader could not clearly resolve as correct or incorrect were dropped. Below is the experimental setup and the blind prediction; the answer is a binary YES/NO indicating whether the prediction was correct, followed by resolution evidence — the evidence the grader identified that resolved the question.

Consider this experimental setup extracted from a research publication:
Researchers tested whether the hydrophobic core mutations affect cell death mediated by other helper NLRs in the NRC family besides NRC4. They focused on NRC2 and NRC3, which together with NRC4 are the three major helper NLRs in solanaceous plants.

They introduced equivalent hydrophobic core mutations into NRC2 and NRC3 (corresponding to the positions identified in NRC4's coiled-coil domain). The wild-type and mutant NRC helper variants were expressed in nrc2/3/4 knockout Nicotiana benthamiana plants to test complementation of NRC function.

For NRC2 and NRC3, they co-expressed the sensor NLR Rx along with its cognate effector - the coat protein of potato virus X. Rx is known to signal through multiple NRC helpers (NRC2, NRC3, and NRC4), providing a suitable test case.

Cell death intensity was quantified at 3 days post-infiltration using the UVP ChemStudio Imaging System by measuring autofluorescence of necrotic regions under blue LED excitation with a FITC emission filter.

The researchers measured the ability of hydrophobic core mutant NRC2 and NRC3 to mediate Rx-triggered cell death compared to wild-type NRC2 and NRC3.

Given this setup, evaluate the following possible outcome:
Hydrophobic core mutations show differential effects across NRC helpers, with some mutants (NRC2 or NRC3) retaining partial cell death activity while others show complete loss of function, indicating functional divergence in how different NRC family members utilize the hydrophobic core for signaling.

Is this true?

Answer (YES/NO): NO